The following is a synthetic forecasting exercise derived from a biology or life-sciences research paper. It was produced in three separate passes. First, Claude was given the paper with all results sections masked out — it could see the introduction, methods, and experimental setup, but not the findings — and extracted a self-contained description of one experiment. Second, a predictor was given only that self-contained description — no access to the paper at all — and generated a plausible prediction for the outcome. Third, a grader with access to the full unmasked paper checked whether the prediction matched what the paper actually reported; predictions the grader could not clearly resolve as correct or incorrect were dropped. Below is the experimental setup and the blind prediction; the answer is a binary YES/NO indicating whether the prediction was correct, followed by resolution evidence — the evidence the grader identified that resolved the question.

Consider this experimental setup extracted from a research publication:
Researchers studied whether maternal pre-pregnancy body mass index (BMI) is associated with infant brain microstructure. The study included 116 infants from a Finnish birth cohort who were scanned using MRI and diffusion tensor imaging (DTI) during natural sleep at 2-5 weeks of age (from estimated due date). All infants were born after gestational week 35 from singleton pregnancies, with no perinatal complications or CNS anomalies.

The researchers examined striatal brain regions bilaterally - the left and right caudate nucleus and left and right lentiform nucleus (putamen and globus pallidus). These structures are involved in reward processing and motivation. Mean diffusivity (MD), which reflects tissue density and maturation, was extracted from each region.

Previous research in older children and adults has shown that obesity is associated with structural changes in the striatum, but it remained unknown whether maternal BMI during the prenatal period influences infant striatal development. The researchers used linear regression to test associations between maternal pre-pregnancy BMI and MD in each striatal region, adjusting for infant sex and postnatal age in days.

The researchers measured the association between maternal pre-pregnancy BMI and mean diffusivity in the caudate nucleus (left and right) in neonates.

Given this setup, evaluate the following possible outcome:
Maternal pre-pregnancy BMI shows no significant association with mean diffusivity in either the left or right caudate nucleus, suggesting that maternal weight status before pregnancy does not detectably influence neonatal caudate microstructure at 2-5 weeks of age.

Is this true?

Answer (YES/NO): NO